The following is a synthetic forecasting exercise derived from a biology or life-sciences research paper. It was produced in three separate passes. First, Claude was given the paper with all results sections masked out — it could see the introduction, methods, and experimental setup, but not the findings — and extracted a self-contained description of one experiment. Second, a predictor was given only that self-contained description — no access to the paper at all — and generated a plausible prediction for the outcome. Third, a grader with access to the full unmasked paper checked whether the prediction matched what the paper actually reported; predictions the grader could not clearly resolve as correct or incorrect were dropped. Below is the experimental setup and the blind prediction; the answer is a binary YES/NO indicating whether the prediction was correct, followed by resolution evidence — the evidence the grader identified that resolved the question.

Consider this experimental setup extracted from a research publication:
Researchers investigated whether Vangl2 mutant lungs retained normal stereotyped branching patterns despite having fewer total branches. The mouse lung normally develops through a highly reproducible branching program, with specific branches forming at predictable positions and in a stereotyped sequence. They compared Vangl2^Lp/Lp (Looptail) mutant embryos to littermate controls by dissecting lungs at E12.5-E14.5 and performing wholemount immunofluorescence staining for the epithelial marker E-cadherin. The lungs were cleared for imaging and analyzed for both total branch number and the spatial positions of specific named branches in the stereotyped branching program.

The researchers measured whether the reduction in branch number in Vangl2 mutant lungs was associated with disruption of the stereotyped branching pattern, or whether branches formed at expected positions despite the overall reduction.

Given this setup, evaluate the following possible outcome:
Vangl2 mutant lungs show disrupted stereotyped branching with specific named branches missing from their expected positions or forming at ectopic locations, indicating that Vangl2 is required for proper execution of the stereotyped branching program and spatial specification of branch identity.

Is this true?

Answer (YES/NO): NO